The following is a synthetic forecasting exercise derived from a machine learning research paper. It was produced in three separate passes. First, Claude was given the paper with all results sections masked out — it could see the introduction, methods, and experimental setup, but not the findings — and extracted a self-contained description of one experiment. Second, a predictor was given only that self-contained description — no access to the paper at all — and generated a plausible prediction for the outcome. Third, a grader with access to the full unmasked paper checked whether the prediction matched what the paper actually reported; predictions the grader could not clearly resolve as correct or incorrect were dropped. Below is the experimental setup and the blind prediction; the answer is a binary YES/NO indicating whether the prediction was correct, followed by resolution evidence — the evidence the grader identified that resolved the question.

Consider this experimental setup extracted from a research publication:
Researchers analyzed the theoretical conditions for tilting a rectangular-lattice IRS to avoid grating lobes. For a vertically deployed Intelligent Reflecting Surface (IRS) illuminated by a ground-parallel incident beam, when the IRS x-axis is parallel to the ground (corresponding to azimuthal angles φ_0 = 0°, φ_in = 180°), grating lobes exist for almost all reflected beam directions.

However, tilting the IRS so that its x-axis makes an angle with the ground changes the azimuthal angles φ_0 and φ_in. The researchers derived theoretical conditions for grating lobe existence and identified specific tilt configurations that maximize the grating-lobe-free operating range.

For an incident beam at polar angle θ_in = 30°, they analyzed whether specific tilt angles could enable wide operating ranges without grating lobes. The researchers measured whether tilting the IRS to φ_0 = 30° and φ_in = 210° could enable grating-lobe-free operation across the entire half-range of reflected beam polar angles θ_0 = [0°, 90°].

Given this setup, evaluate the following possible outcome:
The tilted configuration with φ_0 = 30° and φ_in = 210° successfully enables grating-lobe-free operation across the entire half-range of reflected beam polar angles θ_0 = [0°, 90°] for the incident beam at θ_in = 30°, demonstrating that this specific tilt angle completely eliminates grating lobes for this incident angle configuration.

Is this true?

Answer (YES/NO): YES